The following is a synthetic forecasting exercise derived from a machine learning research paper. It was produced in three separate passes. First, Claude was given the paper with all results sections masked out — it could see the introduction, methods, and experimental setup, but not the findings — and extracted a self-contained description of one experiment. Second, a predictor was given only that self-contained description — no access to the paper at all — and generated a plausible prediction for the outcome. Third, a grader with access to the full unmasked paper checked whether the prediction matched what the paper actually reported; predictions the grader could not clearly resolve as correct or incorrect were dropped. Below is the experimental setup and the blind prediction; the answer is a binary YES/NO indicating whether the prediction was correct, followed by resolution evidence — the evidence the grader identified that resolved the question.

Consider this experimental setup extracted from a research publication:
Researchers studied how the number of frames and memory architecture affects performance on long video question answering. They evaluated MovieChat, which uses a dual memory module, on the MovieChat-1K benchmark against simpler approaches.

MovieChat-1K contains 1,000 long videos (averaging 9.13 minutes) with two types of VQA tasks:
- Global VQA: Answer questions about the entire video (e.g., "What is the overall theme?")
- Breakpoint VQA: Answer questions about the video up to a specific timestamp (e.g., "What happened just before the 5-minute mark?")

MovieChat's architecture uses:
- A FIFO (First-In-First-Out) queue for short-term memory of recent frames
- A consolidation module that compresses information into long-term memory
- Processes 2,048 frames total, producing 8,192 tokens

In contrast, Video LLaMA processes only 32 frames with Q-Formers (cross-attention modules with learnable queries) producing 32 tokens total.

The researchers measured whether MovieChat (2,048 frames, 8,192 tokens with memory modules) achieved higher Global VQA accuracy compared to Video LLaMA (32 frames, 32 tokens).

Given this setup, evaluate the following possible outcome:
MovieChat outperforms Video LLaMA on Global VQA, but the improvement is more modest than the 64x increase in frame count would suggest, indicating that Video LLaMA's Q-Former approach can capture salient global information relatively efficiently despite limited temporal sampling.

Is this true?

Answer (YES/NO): NO